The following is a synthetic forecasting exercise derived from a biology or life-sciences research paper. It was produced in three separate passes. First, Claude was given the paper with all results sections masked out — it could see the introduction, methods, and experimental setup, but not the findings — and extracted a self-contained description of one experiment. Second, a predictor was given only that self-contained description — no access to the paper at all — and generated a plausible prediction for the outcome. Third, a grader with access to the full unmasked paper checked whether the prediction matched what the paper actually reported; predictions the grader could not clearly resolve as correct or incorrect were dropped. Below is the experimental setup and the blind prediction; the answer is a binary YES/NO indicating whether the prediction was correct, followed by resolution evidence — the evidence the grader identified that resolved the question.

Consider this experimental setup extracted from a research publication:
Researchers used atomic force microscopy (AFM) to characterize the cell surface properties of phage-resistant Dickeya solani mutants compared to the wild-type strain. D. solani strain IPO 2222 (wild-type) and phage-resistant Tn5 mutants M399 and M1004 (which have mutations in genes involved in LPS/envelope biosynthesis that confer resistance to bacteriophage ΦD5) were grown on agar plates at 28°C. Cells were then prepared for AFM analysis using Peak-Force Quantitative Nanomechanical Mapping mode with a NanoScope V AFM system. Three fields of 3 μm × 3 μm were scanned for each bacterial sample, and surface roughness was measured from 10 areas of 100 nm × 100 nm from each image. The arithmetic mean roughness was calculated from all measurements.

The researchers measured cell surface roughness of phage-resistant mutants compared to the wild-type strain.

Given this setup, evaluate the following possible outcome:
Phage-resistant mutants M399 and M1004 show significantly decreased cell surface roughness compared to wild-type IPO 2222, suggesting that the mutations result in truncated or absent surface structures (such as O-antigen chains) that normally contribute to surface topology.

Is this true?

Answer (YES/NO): NO